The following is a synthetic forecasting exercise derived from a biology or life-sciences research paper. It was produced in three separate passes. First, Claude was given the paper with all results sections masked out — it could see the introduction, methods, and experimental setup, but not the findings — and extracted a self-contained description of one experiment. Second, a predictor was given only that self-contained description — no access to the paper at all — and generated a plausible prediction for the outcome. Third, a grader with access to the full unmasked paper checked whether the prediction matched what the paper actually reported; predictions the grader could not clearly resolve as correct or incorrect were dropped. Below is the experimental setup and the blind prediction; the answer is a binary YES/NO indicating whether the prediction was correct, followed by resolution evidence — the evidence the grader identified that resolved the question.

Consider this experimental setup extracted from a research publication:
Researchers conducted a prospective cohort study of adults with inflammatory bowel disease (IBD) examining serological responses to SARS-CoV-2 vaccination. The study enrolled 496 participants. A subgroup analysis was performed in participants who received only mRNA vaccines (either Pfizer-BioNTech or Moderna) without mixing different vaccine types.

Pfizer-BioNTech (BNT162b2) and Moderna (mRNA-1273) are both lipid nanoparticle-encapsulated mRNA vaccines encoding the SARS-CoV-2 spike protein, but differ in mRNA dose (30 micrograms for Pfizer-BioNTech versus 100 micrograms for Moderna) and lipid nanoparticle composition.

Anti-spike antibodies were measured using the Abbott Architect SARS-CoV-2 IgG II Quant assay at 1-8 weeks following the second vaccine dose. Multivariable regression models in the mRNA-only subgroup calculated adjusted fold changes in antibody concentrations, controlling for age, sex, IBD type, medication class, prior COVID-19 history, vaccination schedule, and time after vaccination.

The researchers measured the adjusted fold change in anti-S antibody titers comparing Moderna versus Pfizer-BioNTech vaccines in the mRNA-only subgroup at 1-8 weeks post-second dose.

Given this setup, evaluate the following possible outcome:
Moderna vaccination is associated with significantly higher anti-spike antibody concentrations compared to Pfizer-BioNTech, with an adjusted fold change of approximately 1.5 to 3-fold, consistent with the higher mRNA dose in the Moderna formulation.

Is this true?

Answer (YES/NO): YES